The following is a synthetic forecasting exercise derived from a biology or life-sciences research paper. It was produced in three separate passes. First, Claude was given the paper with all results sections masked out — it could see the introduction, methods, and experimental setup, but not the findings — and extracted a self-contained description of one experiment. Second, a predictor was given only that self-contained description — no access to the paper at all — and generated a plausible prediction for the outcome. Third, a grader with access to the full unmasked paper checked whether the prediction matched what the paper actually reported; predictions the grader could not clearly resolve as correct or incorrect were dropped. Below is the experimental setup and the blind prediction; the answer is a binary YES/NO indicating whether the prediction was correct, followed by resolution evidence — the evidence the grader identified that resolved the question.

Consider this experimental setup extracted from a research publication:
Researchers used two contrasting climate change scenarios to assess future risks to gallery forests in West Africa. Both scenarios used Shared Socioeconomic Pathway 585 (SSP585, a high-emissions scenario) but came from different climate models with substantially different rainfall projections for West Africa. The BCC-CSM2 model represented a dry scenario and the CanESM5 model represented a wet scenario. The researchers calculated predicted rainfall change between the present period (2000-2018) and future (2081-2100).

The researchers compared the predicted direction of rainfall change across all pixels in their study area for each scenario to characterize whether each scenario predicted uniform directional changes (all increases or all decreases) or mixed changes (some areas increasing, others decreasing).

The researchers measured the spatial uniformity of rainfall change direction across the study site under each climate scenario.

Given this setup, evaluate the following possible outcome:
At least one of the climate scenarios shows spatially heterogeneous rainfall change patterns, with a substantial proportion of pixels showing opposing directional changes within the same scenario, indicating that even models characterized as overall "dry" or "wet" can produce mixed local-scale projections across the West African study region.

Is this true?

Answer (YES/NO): NO